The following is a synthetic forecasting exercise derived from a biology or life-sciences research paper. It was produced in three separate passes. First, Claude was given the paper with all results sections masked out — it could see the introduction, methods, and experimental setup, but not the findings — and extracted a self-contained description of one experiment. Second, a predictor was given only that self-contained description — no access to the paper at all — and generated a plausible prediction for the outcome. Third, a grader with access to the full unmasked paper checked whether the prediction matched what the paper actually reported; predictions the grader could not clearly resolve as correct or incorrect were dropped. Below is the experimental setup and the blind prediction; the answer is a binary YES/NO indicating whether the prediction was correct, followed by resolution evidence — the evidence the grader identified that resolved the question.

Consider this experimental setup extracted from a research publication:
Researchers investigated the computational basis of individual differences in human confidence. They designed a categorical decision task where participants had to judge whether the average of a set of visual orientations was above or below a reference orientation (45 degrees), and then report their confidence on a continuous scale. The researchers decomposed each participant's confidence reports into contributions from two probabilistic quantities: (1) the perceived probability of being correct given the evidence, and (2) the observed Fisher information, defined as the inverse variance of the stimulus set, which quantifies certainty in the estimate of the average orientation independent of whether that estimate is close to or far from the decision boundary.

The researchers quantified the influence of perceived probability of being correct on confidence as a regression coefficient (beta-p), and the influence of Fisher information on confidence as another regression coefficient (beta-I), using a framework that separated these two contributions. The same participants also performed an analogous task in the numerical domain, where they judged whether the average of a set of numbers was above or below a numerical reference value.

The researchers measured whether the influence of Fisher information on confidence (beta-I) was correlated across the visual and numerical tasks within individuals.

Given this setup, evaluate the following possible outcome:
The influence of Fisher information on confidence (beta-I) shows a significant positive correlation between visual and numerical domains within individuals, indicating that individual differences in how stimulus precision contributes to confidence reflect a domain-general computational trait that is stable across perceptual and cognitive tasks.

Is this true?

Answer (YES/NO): NO